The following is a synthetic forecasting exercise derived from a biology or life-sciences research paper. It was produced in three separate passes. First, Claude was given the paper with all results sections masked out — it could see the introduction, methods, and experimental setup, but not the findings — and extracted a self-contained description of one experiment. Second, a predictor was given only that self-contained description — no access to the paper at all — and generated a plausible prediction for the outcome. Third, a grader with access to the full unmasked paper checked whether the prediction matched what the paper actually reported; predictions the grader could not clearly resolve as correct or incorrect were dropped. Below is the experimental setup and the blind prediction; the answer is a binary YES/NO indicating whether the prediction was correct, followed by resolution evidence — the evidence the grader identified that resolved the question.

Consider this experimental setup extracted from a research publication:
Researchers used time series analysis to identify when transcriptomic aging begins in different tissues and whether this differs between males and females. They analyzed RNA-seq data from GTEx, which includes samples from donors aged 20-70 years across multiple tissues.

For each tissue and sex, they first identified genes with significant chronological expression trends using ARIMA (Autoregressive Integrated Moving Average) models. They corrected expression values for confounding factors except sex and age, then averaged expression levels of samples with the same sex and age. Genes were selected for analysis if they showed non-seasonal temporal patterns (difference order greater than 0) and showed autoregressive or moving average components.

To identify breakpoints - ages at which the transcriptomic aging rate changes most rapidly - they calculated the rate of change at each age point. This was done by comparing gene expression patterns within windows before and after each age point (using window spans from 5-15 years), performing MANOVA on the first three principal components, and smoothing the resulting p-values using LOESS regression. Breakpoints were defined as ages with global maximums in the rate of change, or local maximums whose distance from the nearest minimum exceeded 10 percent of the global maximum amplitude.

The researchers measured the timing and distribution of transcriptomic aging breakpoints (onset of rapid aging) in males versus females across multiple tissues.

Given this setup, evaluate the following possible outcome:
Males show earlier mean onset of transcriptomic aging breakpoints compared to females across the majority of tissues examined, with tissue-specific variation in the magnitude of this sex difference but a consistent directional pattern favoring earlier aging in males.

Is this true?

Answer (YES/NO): YES